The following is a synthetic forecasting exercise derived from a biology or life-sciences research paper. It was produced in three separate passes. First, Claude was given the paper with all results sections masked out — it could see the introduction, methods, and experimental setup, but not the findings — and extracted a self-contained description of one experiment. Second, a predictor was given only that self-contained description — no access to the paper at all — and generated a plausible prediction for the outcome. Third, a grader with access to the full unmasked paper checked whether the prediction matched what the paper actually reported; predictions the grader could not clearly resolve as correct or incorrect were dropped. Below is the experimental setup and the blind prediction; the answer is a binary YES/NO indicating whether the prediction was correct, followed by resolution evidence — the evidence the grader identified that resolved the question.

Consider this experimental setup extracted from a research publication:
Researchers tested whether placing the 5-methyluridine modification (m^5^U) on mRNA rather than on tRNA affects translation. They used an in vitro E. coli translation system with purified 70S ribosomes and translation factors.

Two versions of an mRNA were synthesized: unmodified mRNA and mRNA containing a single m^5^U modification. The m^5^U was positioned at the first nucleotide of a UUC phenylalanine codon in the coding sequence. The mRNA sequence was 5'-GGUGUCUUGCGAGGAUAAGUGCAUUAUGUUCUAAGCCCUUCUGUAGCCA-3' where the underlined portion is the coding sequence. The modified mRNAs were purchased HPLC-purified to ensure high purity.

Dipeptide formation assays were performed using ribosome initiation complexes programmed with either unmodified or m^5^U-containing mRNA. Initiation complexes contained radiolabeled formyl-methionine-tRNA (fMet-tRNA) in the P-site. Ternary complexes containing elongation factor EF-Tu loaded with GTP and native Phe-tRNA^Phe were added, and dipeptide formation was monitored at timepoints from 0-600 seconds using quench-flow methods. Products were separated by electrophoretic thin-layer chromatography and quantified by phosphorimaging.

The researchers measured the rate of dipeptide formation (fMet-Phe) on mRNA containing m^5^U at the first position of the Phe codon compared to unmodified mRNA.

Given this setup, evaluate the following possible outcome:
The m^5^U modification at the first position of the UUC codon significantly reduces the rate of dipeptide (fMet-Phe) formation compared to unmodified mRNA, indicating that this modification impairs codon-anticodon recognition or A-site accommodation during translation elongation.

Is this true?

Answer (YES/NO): NO